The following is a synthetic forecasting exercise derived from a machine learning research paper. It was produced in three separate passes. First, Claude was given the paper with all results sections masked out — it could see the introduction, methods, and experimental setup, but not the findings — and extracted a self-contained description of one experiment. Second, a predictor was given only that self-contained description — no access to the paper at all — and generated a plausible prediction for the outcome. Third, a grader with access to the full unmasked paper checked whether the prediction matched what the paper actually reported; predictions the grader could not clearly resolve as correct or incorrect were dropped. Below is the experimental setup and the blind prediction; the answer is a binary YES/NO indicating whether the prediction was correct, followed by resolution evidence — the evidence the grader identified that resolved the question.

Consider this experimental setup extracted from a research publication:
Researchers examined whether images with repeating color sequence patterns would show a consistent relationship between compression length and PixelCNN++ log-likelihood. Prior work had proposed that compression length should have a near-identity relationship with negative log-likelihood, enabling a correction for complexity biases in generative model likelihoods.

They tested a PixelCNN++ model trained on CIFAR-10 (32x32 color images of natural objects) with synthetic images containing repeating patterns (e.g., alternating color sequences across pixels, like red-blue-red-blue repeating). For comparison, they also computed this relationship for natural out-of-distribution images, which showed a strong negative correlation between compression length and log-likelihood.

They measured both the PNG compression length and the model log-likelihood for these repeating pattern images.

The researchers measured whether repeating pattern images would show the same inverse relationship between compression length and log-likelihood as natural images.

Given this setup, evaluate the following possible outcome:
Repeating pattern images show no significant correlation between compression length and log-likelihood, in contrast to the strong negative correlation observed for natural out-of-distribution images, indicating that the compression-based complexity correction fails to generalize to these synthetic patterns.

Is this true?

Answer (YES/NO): YES